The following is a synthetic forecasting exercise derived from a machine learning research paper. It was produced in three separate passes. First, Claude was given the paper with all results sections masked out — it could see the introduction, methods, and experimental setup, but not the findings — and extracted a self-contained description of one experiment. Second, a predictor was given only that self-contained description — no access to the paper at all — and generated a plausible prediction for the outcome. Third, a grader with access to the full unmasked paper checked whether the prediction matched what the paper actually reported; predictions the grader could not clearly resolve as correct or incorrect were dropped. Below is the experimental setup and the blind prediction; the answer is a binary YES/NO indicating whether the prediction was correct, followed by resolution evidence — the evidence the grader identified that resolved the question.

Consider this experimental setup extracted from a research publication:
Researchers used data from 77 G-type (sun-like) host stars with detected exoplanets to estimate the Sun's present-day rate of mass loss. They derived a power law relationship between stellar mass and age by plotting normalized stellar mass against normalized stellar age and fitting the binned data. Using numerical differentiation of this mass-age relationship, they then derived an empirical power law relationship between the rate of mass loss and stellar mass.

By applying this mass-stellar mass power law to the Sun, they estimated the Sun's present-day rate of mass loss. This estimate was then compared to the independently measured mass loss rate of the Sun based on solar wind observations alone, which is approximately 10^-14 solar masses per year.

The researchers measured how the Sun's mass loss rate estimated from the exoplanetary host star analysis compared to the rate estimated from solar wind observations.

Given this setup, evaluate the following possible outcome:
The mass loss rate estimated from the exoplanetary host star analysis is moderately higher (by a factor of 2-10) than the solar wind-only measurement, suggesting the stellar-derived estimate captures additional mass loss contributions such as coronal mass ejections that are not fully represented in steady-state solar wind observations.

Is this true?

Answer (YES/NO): NO